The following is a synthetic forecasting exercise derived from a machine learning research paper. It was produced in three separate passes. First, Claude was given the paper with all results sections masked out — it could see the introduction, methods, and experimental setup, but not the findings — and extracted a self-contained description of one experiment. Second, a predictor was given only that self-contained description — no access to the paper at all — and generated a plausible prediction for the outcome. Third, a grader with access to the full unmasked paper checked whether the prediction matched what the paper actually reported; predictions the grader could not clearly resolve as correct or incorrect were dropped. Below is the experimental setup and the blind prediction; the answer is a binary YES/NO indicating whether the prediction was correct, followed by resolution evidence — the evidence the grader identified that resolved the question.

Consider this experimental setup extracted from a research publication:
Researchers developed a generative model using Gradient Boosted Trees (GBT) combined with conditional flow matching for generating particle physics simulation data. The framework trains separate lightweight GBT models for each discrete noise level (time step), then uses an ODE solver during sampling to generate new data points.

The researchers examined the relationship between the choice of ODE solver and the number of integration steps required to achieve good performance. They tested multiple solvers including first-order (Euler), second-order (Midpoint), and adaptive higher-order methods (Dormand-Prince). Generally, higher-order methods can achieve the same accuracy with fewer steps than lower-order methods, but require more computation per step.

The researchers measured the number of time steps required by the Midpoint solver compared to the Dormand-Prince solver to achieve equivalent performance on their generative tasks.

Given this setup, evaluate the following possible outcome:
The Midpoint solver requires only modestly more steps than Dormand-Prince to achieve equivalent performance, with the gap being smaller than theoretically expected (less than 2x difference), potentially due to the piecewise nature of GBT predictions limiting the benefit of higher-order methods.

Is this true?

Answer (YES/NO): NO